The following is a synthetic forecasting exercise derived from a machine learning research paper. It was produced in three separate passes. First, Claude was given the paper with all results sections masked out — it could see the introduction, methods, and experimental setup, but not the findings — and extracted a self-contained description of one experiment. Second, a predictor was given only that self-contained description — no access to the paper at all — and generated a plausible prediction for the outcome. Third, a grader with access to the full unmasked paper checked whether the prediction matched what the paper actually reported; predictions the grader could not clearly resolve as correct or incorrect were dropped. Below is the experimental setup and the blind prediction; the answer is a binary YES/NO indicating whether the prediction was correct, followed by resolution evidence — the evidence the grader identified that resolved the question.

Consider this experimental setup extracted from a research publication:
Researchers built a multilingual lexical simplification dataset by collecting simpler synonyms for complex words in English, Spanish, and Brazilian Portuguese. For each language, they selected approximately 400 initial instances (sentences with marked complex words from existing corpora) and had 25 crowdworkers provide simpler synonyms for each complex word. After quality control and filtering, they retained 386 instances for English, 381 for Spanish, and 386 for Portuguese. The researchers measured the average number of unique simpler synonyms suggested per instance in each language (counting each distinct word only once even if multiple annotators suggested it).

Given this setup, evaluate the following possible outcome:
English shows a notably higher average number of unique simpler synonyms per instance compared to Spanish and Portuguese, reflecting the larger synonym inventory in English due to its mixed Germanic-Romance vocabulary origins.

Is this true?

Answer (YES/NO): NO